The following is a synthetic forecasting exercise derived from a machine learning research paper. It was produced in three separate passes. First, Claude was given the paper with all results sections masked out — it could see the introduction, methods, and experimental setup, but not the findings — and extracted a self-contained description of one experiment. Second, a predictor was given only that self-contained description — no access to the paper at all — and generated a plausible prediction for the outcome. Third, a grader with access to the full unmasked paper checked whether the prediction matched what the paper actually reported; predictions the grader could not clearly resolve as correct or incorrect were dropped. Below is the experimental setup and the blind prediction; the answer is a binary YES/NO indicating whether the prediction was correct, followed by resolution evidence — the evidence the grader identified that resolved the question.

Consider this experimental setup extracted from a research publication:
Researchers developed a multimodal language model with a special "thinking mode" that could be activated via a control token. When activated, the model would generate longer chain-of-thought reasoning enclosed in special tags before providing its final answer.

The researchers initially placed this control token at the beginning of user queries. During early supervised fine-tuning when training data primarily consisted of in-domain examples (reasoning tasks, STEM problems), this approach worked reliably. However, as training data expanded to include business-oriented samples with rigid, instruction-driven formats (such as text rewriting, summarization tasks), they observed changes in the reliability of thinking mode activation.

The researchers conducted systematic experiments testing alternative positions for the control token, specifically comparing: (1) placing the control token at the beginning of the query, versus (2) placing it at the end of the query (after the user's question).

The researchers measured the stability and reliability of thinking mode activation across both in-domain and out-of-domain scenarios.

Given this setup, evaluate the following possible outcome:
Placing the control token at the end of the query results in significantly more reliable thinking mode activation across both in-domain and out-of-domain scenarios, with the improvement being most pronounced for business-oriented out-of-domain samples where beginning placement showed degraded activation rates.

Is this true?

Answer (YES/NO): NO